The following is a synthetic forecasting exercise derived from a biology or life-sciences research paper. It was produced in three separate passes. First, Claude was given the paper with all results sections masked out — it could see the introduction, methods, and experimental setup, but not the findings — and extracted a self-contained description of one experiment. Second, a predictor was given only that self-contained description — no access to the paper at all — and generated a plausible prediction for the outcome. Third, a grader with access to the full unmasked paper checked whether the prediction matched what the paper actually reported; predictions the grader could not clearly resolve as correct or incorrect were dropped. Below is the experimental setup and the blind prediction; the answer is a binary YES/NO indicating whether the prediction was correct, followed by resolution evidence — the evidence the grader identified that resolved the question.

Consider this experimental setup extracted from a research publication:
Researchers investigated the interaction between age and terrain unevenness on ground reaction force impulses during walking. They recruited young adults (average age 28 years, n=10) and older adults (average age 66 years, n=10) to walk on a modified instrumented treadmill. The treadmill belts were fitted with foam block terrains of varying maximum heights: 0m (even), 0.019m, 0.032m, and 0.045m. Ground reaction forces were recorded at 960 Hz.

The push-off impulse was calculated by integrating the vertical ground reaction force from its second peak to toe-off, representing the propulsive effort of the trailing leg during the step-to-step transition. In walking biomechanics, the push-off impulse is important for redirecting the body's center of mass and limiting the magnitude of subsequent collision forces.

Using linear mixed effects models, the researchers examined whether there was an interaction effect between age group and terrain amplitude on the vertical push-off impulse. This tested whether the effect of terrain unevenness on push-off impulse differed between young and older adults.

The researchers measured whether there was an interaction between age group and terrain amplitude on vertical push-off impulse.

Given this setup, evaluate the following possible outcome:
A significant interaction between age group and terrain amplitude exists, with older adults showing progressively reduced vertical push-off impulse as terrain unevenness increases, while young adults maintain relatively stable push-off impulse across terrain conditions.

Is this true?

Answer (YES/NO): NO